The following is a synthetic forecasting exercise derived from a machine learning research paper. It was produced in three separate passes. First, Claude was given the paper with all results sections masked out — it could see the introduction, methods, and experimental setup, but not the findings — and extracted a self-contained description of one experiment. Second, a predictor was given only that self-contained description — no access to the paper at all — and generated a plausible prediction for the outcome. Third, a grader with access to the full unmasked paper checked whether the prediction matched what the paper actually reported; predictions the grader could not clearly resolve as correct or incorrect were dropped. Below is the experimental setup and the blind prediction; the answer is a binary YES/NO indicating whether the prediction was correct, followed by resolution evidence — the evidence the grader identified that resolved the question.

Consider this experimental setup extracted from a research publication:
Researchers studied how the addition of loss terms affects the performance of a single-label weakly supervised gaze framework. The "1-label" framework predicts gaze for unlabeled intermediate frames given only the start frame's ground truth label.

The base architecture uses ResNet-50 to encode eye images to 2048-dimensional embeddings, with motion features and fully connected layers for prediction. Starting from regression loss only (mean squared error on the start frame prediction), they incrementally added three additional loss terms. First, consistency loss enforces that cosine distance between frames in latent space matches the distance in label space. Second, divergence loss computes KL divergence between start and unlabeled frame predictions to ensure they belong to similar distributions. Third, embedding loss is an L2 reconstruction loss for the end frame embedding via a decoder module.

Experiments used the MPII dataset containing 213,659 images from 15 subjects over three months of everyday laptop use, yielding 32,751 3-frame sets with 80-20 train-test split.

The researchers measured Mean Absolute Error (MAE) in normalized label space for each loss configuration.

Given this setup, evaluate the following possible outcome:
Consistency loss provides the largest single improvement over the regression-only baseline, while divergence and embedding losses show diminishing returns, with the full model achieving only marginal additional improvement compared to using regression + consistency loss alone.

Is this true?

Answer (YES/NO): NO